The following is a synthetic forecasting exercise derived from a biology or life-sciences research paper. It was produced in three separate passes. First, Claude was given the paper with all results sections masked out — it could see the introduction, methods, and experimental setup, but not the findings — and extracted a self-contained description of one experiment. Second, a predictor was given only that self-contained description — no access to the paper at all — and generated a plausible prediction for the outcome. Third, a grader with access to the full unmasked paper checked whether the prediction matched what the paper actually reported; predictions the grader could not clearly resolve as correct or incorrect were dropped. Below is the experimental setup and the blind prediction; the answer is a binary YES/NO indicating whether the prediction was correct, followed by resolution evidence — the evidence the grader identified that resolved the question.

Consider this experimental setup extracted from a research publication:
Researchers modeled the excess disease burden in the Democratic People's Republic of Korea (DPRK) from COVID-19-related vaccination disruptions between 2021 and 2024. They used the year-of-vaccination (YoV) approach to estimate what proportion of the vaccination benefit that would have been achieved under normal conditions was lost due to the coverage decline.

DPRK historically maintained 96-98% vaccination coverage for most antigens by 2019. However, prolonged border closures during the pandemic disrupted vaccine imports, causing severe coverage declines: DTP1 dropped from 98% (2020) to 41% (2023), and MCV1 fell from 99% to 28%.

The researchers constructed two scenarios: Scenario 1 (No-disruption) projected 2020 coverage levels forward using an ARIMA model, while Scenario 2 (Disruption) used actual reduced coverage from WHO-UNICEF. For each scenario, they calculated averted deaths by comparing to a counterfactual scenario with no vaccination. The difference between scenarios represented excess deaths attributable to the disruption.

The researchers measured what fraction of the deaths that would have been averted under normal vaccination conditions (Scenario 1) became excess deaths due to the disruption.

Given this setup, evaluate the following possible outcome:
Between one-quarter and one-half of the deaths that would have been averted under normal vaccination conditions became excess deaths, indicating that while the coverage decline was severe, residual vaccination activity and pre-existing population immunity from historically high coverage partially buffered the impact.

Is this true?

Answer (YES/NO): YES